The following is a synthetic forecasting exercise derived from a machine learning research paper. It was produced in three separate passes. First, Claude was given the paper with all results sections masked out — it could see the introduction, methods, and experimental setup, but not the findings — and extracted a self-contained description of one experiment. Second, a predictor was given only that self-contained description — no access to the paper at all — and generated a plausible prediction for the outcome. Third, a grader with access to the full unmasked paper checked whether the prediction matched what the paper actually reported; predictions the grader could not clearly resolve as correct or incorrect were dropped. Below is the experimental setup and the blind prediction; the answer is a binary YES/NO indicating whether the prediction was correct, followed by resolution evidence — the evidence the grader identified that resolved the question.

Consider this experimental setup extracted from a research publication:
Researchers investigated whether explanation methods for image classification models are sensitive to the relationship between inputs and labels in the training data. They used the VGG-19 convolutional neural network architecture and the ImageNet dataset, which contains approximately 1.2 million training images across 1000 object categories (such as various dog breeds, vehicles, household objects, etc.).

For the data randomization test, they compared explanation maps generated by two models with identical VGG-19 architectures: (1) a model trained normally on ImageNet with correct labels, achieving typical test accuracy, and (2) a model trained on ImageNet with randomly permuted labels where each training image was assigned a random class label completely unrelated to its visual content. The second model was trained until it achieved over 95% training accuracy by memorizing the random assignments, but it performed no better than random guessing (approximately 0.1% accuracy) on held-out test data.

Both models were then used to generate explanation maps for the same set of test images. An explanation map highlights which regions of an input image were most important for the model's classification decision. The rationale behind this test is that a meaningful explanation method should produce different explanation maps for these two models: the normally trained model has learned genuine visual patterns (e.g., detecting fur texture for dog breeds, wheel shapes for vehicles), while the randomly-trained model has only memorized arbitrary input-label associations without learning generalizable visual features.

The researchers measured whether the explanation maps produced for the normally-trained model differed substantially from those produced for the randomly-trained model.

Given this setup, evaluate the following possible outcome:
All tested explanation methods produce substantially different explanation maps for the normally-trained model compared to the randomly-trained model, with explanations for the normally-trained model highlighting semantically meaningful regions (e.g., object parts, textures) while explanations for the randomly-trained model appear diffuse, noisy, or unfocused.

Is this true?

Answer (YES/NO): NO